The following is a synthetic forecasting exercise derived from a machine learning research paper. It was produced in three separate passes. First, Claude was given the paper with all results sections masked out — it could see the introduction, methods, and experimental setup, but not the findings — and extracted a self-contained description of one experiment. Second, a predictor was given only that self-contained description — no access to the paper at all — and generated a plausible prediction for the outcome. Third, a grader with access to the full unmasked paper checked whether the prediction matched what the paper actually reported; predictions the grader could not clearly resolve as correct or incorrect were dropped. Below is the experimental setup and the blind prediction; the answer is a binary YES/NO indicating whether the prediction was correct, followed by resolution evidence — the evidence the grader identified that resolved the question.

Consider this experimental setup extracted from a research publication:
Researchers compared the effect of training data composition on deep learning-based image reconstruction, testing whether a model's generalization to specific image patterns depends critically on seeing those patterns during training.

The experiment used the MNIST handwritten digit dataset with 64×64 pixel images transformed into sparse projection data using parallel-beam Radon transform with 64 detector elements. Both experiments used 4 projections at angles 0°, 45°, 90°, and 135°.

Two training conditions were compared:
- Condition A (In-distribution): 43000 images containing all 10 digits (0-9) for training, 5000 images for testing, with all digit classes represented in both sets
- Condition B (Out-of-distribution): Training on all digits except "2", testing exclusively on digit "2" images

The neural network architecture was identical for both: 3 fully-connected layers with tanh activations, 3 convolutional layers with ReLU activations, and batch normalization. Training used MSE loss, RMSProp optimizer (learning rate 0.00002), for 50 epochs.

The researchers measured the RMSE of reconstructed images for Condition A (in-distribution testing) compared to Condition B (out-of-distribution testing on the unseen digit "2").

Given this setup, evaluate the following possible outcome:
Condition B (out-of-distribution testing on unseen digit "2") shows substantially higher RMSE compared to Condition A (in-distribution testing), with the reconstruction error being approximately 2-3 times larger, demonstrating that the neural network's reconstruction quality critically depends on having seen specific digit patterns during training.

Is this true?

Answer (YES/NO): NO